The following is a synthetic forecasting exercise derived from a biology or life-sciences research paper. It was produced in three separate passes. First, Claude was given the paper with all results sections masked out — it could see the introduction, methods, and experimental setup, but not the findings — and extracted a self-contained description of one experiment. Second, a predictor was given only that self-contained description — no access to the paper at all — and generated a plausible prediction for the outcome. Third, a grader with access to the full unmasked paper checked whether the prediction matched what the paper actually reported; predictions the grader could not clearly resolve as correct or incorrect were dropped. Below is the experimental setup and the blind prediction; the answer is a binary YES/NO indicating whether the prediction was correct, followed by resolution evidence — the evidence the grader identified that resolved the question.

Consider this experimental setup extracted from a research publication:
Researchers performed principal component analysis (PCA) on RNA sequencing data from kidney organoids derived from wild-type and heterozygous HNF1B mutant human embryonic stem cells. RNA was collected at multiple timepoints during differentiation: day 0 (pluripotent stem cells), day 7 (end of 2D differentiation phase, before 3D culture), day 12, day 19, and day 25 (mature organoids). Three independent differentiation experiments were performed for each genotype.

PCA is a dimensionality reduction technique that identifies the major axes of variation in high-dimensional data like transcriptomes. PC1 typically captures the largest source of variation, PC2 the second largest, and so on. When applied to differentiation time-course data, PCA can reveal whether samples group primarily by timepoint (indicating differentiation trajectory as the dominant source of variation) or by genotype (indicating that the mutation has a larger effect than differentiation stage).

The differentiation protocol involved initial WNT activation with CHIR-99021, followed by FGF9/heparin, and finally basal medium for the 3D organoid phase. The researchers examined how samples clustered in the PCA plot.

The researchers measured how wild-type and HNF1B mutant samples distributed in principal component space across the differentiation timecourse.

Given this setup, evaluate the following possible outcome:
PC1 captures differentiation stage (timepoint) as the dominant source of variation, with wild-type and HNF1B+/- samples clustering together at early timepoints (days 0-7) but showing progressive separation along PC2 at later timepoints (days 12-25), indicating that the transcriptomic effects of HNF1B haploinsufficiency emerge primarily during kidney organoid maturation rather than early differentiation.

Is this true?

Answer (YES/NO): NO